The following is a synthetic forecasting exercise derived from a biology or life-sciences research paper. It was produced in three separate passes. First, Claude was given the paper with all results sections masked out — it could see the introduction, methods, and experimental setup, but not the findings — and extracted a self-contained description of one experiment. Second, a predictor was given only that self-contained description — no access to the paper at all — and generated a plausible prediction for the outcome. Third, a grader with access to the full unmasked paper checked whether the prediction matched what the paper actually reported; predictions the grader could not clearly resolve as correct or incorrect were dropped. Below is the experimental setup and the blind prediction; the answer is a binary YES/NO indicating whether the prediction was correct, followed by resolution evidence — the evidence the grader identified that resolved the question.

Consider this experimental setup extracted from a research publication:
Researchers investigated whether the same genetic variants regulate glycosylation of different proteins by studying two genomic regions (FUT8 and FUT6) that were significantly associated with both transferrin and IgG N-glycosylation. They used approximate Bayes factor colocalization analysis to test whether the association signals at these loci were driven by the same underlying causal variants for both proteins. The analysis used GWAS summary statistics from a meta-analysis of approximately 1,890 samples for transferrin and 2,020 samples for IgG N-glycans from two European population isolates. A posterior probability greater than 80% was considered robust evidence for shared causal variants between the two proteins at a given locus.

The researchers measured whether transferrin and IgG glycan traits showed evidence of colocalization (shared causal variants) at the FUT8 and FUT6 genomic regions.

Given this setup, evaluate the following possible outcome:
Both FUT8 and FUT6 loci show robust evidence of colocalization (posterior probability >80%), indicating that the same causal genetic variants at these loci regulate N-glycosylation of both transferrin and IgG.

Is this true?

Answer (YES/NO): NO